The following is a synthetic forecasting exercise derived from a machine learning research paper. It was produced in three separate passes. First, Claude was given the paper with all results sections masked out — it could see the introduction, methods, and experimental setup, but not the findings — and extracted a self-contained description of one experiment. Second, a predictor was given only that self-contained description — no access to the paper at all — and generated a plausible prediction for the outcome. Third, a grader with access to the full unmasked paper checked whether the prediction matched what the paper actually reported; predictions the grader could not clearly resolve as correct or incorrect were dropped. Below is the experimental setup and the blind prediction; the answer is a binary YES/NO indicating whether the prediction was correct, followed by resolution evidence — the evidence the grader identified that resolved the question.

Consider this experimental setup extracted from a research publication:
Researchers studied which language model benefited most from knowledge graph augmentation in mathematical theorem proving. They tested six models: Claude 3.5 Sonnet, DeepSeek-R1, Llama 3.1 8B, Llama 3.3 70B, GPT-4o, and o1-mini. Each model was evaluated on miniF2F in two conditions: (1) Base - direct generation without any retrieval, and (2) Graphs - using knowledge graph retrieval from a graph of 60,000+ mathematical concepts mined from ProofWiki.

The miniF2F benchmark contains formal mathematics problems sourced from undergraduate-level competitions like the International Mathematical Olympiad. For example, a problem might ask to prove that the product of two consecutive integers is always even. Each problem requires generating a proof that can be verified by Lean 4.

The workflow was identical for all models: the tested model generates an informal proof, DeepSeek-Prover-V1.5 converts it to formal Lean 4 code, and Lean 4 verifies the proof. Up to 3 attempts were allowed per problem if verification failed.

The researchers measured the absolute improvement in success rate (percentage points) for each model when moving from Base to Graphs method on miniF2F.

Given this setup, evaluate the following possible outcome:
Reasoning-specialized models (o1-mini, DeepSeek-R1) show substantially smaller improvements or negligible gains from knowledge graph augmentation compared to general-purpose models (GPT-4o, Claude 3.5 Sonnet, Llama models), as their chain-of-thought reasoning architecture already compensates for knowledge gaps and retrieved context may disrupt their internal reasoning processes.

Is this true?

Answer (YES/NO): NO